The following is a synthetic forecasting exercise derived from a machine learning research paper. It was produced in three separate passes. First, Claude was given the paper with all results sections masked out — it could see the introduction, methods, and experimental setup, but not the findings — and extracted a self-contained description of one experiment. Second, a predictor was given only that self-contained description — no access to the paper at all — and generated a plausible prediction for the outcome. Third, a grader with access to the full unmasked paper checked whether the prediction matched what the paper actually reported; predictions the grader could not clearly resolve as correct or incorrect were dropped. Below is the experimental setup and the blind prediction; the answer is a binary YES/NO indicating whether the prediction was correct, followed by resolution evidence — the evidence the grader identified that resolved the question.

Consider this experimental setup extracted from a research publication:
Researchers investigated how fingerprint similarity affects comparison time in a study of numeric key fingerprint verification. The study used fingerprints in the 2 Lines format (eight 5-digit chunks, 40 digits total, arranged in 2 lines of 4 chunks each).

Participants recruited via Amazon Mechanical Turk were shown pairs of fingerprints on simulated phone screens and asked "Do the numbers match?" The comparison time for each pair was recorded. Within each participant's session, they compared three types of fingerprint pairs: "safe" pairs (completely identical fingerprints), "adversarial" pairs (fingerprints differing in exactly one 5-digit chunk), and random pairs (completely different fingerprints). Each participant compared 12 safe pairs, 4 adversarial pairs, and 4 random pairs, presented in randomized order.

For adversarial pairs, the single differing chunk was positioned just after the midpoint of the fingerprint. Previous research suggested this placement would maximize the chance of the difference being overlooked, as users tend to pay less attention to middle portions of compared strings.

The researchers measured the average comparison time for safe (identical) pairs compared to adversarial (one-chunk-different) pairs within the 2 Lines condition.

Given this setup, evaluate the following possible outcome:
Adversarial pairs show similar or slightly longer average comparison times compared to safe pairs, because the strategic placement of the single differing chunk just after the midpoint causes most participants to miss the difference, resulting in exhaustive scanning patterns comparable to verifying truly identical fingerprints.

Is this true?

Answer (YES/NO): NO